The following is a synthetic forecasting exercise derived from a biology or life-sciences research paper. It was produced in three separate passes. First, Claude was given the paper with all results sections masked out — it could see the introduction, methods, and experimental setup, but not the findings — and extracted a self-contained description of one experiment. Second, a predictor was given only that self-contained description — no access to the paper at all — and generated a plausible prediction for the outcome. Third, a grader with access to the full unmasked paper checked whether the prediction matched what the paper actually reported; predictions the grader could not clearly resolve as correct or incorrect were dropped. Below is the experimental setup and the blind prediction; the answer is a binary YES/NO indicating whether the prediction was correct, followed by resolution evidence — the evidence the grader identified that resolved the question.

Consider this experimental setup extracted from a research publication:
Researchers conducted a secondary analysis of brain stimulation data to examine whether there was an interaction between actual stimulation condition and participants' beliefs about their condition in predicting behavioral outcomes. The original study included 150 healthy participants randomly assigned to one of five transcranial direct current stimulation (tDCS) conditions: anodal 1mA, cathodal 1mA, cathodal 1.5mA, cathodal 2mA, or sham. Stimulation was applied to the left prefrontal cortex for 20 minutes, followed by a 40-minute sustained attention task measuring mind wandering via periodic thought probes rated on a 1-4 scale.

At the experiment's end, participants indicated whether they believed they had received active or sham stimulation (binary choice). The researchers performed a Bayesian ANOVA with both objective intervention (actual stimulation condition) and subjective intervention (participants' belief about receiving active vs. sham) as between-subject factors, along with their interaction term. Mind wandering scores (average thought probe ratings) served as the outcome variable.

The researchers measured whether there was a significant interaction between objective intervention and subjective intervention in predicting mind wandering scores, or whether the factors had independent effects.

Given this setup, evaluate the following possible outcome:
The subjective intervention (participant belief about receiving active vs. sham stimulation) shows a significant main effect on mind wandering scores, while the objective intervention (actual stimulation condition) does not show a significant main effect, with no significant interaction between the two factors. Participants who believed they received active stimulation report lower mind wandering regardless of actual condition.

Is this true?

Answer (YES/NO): NO